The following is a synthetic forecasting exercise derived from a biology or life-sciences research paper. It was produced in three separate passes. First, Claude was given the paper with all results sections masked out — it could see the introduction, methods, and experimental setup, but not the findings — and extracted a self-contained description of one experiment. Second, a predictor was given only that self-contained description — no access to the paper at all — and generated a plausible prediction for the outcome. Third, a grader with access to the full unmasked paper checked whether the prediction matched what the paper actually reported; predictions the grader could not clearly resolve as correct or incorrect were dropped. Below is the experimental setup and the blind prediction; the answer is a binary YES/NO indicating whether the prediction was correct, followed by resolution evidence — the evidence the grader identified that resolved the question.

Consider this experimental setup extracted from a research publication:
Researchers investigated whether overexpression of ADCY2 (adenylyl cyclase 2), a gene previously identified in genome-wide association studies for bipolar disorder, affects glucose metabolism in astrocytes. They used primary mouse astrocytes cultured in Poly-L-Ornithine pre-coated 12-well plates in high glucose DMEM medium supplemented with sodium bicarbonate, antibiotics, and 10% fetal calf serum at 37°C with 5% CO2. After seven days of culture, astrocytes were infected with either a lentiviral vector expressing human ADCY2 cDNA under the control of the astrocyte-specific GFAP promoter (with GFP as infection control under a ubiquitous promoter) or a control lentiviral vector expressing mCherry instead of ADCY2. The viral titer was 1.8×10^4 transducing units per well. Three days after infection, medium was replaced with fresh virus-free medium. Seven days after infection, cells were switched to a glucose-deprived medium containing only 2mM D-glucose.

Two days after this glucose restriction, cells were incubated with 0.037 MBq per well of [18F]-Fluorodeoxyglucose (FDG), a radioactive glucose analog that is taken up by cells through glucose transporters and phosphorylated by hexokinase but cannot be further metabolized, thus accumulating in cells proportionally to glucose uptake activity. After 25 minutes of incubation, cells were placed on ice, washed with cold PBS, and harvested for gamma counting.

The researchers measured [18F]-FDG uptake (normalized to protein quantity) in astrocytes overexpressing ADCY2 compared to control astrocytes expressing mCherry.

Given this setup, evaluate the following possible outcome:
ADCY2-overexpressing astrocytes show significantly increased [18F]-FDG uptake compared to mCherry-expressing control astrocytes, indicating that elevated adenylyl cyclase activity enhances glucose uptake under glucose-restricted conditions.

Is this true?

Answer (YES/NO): NO